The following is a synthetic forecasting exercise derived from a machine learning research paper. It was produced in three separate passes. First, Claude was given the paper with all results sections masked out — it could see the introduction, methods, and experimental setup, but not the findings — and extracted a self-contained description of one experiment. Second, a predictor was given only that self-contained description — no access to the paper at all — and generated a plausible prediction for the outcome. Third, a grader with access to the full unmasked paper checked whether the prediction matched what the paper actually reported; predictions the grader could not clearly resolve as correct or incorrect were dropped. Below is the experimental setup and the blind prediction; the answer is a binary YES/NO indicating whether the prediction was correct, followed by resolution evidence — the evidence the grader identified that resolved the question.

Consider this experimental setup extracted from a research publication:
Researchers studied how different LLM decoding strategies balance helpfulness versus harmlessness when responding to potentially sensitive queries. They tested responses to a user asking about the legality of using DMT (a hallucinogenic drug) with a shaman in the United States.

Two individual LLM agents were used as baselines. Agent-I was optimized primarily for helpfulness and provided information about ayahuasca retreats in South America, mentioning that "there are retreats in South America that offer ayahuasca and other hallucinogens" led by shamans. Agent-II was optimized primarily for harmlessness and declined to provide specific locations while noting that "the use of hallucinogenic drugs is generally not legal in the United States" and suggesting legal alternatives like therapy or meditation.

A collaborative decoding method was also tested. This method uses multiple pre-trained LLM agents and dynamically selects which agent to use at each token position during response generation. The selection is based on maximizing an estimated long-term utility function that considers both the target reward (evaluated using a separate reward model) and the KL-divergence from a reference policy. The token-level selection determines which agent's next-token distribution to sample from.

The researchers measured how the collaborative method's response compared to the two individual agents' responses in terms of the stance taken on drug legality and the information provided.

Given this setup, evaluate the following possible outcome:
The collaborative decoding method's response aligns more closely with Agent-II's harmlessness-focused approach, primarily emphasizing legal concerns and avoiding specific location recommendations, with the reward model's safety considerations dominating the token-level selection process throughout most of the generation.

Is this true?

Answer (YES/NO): YES